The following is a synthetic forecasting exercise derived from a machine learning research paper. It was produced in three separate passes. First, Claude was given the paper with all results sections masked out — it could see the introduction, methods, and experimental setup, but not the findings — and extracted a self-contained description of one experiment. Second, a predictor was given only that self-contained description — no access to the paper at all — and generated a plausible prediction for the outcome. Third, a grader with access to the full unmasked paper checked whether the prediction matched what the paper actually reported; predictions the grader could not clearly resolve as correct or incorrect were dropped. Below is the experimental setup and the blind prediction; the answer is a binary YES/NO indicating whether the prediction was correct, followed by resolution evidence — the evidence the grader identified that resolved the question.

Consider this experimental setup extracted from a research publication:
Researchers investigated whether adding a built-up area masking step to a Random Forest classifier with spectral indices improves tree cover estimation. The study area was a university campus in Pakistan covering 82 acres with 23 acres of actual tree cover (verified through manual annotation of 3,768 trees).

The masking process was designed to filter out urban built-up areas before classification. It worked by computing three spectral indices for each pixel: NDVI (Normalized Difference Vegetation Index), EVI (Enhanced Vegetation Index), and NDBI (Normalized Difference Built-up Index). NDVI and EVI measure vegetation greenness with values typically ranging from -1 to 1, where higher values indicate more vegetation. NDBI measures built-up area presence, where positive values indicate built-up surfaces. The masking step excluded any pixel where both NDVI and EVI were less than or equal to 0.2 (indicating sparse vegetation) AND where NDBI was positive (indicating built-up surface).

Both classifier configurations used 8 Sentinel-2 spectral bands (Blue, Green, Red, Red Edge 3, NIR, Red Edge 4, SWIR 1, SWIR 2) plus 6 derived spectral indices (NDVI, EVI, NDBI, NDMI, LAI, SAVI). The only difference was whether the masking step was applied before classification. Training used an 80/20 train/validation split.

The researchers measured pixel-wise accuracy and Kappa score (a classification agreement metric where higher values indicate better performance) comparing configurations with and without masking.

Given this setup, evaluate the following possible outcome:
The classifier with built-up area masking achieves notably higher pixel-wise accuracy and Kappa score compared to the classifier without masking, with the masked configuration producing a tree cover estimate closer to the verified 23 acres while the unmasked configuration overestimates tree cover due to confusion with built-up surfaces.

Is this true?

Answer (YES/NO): YES